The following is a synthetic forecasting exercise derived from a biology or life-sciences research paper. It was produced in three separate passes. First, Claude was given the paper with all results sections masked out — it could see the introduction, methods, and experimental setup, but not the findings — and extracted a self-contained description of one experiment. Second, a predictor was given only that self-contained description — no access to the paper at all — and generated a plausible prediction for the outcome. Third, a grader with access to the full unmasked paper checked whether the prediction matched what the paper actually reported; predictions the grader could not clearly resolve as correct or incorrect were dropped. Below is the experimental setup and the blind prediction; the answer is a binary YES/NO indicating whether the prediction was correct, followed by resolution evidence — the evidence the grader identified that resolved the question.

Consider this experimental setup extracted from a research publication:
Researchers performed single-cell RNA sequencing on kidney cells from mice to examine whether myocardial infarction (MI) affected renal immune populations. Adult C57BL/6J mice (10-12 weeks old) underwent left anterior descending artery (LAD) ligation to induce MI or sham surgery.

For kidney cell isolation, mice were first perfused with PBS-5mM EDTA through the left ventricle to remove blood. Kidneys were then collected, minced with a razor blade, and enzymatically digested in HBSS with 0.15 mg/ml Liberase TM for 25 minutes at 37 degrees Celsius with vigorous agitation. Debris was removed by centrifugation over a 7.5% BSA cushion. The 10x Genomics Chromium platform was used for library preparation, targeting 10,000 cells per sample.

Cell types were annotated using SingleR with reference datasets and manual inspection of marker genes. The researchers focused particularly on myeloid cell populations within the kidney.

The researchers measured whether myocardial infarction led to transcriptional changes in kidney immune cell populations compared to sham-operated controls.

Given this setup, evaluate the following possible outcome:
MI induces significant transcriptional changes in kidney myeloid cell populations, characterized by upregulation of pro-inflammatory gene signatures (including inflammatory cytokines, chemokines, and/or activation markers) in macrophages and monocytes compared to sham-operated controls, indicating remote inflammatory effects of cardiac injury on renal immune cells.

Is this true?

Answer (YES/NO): NO